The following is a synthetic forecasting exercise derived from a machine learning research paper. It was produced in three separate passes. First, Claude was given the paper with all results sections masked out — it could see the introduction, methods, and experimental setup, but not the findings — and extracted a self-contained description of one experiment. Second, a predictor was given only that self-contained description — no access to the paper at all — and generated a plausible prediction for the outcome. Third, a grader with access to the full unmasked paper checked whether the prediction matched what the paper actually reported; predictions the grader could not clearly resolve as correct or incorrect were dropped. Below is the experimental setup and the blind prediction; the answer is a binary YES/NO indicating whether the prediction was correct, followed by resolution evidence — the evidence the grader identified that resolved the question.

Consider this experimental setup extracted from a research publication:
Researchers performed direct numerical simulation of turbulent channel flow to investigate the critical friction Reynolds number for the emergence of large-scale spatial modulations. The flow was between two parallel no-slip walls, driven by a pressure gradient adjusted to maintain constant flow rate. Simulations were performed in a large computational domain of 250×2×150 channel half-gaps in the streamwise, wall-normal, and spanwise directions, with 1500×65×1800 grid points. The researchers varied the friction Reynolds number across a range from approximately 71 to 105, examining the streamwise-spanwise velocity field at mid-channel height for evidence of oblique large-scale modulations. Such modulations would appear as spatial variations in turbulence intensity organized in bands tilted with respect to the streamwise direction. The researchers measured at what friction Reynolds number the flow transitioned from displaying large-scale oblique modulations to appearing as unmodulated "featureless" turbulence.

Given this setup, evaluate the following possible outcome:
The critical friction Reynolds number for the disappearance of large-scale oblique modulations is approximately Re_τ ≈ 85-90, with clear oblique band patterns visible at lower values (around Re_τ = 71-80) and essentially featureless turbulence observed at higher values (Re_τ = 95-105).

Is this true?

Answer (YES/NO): NO